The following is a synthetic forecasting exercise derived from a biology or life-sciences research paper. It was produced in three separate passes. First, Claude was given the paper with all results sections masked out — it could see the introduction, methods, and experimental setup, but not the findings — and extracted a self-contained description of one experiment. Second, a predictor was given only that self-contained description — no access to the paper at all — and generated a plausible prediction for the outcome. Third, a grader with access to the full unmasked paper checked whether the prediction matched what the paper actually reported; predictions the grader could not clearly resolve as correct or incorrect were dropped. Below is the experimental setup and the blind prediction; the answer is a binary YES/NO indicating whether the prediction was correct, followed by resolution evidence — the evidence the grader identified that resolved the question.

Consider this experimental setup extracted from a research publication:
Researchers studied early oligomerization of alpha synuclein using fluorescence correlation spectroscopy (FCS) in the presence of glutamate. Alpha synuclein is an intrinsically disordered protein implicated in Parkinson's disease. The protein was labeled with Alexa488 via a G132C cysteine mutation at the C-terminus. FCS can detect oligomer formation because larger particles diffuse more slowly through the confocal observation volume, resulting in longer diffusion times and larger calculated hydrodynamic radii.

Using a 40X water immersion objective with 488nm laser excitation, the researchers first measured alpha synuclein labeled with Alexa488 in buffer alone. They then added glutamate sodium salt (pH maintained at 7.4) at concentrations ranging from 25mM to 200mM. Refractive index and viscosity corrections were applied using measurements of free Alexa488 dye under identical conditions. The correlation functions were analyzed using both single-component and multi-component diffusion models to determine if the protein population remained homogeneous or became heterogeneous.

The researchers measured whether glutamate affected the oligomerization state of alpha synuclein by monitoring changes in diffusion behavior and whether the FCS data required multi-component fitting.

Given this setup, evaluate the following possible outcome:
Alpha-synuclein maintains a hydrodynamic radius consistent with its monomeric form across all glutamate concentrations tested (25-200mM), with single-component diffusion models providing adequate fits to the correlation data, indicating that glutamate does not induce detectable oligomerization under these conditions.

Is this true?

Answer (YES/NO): NO